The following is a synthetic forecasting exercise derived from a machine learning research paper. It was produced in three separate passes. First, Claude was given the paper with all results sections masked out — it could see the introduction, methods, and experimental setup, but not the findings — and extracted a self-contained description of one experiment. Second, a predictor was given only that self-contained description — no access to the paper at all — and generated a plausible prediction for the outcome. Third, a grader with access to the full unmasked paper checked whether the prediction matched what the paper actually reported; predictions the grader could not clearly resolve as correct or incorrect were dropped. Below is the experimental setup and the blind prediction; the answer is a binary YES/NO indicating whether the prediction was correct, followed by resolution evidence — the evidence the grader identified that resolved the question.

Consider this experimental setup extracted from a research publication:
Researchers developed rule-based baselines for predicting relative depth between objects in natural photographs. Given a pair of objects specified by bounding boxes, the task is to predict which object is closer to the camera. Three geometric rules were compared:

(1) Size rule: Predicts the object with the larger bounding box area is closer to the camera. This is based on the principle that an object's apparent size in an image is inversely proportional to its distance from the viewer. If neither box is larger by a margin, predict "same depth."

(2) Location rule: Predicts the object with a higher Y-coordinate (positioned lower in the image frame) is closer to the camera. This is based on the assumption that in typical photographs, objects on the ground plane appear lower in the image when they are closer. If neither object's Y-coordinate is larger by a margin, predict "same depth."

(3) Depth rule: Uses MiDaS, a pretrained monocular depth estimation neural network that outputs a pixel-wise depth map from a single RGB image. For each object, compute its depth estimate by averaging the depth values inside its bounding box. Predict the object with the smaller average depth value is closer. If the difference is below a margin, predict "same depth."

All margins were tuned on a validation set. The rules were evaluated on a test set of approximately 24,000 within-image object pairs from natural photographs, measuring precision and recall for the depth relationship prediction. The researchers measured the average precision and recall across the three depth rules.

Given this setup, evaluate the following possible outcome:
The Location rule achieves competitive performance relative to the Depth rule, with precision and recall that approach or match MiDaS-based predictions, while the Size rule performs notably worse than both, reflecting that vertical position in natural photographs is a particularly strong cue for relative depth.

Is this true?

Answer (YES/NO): YES